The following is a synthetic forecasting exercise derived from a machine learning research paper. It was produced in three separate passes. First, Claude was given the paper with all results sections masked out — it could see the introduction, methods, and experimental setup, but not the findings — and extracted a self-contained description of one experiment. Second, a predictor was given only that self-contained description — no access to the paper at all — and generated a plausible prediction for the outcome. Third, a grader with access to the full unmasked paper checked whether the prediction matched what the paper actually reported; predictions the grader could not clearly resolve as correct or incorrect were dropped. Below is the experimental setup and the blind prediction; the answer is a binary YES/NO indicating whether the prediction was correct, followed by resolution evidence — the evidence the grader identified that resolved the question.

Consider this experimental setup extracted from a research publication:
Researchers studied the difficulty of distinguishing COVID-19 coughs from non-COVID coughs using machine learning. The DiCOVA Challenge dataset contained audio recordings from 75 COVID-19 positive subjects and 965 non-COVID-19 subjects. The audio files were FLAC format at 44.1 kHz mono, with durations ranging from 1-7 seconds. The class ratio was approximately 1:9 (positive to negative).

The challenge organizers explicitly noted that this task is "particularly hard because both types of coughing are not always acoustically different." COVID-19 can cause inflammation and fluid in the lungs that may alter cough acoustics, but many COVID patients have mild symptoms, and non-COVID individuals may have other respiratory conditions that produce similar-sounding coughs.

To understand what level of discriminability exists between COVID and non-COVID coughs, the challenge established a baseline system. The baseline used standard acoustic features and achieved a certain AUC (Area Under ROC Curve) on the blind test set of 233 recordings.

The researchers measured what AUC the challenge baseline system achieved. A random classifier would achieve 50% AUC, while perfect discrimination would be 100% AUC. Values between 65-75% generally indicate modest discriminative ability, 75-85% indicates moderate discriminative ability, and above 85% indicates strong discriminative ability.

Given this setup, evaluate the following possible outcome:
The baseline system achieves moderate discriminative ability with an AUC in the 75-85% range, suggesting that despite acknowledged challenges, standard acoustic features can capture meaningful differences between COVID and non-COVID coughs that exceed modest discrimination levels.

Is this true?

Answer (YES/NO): NO